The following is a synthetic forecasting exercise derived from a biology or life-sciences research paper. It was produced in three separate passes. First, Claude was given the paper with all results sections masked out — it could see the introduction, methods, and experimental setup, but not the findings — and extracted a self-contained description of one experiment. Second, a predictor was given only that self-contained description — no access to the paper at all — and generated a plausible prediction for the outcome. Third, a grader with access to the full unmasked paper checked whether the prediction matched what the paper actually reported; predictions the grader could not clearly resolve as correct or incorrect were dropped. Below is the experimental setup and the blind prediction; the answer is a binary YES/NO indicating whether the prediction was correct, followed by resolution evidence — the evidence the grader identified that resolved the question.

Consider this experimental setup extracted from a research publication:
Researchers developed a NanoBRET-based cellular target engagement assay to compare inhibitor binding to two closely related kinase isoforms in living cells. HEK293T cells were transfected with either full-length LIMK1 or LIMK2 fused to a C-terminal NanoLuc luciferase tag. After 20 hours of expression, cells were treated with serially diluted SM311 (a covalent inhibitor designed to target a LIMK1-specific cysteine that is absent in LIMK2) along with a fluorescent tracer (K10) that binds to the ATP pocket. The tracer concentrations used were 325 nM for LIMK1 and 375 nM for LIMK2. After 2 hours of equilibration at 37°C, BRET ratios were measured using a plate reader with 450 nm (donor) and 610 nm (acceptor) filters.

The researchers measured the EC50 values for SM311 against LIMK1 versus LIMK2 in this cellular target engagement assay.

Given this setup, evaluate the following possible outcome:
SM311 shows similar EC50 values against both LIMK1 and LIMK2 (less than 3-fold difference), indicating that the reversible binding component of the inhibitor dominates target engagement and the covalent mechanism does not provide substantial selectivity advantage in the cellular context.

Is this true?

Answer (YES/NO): NO